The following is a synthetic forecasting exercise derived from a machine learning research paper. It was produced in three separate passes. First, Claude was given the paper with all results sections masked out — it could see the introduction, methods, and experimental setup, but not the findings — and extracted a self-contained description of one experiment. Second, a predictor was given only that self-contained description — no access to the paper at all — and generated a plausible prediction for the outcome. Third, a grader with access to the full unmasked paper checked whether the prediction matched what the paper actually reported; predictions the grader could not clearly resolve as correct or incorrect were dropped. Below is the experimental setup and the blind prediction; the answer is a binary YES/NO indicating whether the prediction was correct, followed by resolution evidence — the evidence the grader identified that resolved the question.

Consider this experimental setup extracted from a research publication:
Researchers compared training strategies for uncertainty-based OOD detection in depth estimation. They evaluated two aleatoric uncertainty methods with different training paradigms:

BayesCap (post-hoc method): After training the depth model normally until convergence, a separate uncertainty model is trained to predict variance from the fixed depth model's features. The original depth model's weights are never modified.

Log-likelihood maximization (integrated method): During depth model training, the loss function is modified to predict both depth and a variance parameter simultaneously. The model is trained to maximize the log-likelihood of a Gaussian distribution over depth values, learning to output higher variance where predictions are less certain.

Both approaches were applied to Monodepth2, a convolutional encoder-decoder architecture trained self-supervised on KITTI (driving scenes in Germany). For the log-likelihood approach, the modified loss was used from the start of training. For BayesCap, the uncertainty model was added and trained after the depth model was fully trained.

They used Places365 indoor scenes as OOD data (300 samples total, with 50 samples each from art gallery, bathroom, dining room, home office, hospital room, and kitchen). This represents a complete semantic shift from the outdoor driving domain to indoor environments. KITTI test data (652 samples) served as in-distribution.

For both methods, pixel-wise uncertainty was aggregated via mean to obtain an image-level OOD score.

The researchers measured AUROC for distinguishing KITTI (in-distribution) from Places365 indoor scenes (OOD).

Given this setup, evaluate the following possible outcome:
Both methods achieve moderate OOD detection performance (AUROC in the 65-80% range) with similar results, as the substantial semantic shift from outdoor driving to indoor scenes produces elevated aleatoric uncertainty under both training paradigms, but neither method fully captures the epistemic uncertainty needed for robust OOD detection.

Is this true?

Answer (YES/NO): NO